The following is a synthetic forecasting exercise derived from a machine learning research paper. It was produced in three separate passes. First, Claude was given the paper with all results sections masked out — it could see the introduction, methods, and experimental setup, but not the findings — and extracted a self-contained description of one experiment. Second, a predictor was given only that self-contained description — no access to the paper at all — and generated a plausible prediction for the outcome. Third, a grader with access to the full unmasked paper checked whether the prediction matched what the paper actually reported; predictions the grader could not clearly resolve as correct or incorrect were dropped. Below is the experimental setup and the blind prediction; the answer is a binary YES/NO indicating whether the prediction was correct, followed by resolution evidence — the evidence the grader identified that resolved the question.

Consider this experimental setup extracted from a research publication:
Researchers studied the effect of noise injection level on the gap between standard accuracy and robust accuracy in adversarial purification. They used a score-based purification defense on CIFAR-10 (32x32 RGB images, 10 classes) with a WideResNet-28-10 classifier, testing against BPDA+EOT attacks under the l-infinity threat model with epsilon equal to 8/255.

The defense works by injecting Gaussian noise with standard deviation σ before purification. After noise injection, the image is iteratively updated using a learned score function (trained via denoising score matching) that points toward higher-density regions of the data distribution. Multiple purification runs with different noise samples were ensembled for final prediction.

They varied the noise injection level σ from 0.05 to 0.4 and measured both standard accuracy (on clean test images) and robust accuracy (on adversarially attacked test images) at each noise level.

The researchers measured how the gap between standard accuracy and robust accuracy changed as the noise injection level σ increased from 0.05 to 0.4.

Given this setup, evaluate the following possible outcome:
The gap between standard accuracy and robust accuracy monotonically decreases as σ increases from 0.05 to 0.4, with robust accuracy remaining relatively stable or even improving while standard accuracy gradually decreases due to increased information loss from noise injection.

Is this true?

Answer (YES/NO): NO